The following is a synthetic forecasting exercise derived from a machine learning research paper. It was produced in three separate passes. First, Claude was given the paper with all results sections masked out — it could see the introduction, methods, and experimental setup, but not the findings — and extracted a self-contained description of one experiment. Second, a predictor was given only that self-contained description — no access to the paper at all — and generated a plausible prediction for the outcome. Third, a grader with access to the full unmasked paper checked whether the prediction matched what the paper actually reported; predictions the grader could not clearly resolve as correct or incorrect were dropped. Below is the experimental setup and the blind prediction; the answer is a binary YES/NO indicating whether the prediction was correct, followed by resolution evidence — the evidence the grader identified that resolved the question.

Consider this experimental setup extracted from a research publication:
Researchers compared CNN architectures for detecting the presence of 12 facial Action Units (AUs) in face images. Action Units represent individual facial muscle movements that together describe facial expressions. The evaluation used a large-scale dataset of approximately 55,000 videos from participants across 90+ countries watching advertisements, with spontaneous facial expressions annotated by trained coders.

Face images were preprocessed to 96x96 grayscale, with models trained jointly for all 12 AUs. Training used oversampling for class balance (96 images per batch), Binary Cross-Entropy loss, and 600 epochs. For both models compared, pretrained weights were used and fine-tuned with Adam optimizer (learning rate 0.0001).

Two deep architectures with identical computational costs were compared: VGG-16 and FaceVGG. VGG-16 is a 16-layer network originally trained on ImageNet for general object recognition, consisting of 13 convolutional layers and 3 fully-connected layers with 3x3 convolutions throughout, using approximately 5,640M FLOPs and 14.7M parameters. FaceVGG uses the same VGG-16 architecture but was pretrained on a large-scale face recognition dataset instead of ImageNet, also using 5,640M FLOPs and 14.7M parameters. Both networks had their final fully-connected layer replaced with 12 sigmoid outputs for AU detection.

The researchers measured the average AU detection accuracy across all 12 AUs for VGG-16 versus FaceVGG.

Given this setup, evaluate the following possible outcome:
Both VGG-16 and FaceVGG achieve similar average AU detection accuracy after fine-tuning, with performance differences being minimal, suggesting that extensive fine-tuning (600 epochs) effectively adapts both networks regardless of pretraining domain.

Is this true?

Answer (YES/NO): NO